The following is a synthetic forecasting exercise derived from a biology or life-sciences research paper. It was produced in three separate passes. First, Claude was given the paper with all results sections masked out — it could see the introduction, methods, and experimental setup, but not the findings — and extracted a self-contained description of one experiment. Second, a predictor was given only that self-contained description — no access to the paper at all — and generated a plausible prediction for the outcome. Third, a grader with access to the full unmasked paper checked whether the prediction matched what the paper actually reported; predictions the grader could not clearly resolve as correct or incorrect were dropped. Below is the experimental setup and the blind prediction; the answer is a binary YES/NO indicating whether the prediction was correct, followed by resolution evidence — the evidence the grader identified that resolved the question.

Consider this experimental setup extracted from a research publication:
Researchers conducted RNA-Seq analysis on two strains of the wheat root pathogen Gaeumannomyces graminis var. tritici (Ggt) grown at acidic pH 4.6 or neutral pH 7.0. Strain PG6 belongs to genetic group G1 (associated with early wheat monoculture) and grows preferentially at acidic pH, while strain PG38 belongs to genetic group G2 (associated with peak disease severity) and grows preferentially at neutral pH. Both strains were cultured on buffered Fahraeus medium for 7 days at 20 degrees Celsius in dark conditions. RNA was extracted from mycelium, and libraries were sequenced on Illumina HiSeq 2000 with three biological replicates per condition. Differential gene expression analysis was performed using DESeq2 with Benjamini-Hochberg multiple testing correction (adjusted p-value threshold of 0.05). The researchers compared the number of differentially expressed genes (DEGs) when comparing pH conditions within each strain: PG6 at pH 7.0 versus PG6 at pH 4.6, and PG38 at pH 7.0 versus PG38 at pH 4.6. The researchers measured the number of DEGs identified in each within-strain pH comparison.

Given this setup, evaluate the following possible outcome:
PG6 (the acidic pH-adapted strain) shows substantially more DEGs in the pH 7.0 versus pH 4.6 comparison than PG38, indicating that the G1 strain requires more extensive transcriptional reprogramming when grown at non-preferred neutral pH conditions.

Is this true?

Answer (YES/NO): NO